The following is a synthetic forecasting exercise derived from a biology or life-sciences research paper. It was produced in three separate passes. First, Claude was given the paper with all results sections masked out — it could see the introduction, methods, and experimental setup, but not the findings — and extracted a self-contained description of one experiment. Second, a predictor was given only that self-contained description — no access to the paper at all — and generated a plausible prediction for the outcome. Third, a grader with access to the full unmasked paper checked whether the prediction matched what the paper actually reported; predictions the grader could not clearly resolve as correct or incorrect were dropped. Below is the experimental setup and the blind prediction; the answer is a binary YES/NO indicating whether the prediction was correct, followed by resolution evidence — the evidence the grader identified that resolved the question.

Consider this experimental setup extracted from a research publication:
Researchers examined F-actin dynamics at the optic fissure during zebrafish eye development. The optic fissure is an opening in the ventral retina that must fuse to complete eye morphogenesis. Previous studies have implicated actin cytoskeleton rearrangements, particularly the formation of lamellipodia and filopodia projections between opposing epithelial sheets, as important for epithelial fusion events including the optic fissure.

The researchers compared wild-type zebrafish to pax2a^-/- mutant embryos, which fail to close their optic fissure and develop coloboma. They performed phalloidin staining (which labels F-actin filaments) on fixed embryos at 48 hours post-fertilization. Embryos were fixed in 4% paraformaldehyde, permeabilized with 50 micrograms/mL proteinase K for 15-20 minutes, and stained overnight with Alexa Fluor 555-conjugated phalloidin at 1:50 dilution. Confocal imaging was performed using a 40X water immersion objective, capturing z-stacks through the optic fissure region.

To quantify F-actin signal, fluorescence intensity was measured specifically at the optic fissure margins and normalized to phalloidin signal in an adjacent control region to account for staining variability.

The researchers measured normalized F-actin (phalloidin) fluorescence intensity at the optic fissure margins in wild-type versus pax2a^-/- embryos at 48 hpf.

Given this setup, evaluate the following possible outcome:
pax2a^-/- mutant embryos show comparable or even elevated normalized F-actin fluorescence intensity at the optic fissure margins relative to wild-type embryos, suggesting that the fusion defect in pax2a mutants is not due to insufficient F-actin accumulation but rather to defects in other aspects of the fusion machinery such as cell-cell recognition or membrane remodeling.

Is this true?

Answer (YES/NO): NO